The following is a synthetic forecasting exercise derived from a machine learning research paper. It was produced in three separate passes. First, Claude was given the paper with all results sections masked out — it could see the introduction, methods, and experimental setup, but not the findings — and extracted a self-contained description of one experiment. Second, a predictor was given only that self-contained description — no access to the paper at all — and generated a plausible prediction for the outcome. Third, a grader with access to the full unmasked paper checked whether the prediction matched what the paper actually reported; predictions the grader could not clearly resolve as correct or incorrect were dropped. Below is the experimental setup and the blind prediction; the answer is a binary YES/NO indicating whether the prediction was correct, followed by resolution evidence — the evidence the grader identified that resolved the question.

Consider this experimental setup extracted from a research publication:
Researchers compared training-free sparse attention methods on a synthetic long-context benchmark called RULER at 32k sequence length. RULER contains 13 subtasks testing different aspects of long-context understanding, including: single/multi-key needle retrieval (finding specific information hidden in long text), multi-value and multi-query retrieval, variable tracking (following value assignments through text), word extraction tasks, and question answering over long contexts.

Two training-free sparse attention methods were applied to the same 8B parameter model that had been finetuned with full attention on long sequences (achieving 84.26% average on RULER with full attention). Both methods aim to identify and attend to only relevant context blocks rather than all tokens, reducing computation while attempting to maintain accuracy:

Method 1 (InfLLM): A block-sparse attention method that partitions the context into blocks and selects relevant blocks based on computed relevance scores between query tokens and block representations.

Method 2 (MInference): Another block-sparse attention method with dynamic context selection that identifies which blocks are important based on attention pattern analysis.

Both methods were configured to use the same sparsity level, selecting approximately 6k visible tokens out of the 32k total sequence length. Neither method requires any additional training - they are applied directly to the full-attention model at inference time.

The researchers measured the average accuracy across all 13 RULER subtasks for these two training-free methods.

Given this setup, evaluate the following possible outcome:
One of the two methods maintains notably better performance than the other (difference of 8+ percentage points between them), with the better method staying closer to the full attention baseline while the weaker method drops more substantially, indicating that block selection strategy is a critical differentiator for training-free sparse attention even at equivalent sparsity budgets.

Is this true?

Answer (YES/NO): YES